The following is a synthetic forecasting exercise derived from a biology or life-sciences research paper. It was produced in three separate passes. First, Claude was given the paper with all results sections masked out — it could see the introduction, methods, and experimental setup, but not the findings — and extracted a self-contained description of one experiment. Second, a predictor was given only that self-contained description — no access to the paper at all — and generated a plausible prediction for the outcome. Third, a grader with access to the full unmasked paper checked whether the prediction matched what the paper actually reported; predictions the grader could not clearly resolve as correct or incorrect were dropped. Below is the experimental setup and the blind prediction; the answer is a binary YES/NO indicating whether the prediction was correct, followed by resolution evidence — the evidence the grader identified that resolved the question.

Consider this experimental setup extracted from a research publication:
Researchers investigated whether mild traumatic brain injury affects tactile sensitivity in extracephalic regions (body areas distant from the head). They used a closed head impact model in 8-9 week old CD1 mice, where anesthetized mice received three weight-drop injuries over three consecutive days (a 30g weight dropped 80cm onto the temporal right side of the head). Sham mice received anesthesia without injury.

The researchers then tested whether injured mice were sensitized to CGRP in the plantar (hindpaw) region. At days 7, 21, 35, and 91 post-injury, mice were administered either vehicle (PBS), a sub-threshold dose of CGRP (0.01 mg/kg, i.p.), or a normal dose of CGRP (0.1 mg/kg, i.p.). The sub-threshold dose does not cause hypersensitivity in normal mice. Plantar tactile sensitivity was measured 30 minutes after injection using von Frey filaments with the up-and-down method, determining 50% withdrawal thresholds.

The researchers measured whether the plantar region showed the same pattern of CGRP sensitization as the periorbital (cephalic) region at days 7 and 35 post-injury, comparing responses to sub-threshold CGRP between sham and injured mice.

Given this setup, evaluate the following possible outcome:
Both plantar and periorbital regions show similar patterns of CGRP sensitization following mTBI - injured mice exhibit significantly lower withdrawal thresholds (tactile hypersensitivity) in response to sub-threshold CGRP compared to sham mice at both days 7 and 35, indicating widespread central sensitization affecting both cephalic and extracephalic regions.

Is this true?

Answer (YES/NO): NO